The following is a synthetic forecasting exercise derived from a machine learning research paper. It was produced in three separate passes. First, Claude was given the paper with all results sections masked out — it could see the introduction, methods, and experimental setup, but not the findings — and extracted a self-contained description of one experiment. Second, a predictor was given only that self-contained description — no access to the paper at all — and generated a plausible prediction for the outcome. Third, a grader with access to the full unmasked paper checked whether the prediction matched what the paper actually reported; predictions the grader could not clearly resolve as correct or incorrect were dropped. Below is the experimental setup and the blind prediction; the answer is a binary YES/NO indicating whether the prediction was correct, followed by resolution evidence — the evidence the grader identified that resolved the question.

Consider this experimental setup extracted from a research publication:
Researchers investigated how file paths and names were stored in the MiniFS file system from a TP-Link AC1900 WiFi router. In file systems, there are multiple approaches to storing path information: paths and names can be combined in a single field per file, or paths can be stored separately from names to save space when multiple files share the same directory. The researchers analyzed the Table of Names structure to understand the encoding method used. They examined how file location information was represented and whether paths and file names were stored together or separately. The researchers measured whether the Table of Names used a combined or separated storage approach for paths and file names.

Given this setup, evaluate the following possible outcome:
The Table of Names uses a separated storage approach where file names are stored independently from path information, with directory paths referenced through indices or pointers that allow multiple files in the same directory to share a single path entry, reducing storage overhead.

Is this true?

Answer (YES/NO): YES